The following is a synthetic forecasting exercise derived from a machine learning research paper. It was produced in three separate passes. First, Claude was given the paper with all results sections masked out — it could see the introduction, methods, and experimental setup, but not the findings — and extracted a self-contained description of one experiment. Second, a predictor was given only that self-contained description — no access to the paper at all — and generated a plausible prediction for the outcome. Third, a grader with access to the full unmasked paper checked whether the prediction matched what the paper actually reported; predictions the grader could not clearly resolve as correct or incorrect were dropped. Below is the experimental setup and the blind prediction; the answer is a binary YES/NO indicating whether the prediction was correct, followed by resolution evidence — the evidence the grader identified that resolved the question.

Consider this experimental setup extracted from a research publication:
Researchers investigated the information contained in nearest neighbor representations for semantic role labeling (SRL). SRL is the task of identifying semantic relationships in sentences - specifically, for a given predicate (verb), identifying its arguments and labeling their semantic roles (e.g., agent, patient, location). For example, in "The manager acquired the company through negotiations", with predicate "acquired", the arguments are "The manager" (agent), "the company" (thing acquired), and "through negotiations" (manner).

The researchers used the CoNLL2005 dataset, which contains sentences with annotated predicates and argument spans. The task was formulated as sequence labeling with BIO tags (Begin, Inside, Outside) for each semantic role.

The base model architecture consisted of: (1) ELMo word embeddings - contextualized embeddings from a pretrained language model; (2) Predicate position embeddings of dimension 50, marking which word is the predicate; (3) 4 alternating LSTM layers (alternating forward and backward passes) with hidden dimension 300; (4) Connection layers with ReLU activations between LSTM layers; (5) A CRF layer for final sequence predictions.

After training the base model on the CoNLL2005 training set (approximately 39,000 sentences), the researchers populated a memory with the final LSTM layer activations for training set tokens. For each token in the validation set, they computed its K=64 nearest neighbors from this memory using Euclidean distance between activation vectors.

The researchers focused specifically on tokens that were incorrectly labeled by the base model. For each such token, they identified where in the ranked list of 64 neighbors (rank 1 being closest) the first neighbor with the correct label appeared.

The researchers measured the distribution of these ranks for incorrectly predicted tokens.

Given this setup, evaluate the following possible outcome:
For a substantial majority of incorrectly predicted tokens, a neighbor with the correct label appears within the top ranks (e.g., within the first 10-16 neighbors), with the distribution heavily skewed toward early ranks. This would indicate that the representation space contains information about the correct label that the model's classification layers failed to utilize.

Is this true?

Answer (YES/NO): YES